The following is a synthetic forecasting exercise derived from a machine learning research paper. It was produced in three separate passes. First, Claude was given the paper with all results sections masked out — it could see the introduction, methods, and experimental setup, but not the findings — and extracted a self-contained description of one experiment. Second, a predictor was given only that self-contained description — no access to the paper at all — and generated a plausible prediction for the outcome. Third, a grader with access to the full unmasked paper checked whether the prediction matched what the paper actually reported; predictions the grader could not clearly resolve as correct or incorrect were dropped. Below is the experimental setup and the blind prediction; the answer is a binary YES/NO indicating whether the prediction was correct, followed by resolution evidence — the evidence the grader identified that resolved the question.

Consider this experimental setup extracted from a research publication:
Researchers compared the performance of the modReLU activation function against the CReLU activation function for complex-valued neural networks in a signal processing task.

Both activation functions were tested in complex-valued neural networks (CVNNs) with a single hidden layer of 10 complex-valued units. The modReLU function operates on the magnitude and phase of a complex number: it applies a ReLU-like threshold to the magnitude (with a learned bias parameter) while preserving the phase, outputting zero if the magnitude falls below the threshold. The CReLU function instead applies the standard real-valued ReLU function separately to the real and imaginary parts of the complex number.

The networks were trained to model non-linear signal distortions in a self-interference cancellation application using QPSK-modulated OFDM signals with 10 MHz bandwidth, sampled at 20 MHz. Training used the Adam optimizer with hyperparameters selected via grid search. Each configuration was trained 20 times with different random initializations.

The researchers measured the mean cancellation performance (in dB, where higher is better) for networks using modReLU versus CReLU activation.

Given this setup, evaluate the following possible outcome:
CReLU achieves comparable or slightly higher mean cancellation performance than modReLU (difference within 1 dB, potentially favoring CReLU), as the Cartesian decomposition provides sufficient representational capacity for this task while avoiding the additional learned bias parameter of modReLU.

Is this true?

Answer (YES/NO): NO